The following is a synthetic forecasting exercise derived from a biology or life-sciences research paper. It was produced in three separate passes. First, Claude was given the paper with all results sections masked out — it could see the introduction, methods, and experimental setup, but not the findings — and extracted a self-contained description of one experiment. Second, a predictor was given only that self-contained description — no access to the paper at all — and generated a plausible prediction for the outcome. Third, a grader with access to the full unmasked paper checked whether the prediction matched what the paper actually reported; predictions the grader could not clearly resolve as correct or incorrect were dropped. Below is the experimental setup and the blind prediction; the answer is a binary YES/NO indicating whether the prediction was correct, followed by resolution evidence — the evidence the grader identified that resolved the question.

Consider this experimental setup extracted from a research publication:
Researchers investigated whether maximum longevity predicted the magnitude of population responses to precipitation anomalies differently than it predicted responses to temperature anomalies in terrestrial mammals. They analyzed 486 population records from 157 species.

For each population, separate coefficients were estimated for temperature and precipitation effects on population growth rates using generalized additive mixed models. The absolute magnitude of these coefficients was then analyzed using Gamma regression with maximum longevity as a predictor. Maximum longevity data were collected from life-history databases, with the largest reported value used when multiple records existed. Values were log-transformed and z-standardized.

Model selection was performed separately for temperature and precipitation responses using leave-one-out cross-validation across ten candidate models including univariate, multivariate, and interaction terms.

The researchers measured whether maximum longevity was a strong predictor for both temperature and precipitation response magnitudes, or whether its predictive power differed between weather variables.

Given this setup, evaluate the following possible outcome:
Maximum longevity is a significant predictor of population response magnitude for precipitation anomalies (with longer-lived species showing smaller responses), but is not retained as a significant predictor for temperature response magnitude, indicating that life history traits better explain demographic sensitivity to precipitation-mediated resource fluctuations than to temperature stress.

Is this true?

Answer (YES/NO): NO